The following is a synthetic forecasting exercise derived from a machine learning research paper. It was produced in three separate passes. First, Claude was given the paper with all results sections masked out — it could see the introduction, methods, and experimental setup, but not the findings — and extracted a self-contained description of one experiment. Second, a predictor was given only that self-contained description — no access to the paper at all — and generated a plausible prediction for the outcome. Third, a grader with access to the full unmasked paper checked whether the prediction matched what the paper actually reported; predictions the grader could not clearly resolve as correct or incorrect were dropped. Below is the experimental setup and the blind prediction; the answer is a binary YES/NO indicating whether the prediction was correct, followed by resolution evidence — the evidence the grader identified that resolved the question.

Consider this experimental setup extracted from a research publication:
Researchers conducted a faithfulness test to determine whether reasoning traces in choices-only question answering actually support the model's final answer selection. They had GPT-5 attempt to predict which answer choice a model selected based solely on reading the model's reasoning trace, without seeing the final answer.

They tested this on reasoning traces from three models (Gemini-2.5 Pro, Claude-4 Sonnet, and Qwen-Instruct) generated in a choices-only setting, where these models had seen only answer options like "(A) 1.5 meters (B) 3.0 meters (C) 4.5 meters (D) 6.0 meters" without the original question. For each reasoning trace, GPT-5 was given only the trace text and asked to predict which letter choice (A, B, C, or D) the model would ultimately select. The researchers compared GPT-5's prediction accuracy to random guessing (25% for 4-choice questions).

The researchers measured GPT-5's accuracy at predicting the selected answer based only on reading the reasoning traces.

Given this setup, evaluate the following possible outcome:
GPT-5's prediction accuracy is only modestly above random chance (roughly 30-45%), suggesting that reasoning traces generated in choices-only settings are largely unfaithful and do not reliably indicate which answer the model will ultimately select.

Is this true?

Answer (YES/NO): NO